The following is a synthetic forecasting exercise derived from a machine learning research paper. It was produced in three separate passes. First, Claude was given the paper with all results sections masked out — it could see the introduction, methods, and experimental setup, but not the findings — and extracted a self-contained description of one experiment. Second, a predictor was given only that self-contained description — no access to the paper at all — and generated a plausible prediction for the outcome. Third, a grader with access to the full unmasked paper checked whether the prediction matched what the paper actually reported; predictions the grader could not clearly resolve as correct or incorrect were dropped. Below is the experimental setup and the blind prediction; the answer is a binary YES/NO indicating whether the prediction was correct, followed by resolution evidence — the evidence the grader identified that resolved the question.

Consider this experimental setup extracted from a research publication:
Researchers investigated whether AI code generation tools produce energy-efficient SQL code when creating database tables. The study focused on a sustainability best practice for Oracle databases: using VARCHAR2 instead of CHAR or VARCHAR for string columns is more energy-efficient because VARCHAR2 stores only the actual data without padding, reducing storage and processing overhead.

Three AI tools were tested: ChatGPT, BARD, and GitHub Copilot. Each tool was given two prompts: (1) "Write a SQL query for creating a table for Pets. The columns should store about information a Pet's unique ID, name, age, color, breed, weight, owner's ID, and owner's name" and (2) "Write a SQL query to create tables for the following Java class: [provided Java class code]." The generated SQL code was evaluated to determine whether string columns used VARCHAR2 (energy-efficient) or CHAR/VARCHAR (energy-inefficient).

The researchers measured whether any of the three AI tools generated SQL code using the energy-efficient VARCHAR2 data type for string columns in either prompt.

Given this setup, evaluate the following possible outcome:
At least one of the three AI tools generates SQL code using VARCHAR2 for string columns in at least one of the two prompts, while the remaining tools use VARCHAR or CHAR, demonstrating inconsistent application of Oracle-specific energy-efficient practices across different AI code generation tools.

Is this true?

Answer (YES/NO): NO